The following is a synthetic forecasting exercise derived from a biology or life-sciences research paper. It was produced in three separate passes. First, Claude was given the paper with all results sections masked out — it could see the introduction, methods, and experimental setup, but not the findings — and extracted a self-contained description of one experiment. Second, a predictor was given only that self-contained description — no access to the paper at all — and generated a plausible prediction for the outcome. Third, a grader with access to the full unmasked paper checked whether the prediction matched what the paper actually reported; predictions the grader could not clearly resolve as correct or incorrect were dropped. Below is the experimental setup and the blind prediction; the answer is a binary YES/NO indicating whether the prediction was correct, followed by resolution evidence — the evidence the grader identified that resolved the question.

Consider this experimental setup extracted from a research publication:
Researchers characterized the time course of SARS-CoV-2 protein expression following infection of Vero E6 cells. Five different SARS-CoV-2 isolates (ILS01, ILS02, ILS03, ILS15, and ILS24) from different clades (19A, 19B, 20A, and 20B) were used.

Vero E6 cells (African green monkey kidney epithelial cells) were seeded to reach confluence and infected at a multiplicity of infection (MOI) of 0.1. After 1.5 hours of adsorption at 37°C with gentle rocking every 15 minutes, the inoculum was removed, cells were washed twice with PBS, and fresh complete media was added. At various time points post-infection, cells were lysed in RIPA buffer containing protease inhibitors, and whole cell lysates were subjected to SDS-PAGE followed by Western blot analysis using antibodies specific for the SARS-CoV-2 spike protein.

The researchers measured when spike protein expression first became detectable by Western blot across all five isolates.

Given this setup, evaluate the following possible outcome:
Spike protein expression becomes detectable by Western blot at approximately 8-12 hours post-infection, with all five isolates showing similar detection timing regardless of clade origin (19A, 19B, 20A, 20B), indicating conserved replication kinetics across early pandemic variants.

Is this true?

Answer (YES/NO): NO